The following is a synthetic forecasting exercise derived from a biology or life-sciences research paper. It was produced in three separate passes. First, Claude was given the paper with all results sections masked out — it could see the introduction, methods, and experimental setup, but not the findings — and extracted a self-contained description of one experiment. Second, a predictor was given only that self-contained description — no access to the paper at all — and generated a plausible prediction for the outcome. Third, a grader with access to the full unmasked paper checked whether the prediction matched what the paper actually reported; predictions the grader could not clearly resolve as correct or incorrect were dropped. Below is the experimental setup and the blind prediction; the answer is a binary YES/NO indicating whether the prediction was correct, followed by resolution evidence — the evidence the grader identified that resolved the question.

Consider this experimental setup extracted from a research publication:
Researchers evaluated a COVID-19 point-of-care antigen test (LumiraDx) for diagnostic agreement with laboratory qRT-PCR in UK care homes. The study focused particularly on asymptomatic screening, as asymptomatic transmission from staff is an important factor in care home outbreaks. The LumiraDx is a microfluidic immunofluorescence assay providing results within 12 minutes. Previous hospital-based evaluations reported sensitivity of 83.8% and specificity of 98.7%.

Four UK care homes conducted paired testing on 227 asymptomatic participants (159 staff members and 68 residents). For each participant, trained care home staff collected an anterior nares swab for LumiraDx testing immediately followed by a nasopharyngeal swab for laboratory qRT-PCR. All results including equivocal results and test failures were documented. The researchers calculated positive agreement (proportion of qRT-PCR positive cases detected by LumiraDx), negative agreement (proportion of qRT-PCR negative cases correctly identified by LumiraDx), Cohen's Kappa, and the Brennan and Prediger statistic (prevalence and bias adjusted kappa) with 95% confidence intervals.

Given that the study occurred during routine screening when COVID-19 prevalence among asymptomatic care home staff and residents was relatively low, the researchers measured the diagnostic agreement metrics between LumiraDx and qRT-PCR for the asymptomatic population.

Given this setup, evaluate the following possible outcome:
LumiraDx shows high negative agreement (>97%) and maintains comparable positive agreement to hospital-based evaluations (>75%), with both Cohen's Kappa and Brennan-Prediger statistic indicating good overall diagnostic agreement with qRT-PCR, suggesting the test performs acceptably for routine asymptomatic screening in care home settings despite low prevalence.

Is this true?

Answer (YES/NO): NO